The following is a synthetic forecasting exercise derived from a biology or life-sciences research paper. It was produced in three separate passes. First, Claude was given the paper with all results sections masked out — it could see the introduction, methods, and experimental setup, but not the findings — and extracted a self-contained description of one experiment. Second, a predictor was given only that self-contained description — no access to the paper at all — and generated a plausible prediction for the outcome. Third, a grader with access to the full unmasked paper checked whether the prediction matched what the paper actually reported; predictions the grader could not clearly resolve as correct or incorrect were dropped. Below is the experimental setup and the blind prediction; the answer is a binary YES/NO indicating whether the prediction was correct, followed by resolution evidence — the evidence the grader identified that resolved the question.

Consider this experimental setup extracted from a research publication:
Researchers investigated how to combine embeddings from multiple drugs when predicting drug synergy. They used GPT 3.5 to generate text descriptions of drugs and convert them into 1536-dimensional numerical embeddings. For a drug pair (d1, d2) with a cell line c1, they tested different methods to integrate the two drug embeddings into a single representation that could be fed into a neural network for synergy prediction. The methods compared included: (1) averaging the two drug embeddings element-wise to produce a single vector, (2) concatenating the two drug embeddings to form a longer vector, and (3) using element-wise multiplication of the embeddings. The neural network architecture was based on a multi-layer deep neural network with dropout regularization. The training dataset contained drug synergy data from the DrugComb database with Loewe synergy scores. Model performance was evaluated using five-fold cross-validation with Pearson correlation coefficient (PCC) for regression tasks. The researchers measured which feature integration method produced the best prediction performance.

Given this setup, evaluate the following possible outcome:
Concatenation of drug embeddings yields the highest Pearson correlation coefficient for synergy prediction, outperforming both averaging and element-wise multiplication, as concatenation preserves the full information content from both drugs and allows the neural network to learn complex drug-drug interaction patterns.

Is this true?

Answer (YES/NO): NO